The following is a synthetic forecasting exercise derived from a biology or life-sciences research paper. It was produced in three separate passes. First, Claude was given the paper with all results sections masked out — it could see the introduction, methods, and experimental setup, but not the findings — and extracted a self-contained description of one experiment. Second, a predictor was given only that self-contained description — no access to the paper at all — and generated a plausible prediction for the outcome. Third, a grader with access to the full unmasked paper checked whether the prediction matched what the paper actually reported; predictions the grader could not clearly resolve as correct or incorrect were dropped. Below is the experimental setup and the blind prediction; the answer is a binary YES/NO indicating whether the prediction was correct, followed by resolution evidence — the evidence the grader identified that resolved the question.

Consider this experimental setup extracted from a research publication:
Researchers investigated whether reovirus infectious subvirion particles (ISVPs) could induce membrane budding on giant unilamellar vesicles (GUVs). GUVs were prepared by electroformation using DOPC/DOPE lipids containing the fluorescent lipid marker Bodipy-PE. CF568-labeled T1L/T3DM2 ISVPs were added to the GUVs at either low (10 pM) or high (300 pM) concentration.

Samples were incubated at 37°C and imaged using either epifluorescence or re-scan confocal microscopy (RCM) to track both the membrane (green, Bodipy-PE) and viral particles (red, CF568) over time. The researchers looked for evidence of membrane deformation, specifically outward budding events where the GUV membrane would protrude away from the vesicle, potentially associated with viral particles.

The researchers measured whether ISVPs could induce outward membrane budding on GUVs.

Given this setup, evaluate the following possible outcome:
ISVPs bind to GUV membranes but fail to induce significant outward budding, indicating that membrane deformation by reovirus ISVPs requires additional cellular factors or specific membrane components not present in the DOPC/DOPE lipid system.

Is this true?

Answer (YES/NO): NO